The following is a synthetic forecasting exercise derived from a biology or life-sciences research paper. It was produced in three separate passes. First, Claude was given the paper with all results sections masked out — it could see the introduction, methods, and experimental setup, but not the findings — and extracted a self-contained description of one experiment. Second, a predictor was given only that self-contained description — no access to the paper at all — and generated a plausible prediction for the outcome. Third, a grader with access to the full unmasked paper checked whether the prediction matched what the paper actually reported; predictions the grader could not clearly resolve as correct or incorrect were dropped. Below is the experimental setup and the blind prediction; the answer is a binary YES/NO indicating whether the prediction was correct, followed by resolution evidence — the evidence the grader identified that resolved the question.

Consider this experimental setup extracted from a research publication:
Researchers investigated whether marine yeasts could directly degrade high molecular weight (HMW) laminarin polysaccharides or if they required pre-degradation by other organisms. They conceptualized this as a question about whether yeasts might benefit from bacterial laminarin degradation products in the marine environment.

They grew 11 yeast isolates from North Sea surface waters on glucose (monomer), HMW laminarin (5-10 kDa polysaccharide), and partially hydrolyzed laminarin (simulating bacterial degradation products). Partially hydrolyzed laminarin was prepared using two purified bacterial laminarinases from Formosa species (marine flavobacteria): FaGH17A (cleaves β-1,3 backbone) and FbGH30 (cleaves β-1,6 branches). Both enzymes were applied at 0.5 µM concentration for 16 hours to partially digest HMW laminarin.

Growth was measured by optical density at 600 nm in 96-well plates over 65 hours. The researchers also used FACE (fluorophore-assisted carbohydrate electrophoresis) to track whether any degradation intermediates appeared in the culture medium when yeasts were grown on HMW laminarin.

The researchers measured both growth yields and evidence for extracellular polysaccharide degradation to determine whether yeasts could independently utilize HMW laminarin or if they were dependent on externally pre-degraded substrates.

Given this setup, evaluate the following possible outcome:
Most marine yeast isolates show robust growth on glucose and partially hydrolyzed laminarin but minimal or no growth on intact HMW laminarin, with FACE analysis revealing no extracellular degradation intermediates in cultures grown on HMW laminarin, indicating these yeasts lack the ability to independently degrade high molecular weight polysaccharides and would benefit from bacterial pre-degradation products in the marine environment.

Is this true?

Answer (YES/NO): NO